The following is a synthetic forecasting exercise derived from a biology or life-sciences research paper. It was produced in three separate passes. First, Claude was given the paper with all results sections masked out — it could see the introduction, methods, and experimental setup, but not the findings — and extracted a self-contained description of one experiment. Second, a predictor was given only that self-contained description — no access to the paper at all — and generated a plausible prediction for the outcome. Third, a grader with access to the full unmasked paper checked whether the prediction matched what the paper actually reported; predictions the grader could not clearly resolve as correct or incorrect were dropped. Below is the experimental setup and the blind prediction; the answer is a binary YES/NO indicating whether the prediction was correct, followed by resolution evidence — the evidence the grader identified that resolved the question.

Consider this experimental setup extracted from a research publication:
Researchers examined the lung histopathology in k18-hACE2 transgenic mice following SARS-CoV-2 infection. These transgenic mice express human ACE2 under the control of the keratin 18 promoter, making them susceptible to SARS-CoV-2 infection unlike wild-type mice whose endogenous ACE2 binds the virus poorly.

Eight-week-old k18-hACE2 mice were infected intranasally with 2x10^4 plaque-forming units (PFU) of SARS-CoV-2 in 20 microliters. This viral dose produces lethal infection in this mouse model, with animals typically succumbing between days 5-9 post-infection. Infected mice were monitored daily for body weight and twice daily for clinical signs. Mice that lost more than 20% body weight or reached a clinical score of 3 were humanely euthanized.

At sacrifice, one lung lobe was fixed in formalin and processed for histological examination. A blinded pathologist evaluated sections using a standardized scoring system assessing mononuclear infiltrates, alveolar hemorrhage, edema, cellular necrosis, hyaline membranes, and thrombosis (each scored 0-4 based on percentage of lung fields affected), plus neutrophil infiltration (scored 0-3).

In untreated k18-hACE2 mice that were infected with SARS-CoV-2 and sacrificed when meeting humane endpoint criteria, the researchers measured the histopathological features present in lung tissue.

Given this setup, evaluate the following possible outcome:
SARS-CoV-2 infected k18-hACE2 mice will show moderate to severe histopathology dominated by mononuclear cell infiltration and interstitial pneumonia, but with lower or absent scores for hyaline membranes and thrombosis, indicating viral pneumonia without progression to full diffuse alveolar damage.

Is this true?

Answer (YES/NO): YES